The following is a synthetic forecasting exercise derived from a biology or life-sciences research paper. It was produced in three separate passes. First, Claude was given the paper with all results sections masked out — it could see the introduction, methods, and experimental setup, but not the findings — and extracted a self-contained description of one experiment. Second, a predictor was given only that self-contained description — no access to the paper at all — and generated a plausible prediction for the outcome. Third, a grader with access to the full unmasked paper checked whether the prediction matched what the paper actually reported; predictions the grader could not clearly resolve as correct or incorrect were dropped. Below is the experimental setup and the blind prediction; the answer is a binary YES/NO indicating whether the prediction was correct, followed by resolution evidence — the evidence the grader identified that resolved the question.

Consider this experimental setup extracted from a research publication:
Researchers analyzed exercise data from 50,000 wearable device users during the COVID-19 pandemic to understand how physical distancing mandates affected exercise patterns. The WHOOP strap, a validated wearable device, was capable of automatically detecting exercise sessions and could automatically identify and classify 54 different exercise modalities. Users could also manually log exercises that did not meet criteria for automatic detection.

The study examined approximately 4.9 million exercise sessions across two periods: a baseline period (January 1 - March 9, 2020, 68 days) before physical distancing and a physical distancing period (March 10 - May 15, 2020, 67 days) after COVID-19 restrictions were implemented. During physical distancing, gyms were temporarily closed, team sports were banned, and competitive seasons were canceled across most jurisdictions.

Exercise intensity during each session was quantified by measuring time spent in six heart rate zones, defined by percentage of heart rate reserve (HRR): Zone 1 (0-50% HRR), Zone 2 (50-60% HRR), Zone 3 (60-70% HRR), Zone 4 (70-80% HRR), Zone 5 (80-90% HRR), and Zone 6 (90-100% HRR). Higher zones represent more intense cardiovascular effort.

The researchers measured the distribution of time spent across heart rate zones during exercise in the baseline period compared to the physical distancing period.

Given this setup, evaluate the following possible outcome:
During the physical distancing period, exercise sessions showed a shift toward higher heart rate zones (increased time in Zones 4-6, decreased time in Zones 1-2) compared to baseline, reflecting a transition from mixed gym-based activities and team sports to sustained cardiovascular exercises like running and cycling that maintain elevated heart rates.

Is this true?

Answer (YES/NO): NO